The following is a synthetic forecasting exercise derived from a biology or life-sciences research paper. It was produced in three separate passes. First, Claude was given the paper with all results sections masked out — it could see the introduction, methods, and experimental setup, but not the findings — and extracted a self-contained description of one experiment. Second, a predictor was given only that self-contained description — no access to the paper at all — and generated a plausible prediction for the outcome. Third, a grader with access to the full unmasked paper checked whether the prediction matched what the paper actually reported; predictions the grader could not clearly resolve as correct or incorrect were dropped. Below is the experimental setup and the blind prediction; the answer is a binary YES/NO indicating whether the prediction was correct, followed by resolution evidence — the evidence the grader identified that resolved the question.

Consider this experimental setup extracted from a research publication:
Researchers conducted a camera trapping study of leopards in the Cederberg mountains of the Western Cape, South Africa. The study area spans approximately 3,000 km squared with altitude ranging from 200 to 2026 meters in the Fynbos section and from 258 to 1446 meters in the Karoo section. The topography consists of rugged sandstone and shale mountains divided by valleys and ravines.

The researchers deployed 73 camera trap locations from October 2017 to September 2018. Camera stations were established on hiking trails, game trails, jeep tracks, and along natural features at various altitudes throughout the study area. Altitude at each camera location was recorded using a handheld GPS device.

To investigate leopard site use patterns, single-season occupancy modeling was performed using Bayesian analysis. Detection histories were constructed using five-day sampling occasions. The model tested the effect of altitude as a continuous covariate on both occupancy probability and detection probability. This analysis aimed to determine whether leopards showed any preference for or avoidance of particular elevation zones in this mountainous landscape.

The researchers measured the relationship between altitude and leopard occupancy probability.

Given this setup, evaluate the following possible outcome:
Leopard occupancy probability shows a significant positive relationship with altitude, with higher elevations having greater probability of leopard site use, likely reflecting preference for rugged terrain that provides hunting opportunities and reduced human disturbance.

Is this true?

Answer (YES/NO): NO